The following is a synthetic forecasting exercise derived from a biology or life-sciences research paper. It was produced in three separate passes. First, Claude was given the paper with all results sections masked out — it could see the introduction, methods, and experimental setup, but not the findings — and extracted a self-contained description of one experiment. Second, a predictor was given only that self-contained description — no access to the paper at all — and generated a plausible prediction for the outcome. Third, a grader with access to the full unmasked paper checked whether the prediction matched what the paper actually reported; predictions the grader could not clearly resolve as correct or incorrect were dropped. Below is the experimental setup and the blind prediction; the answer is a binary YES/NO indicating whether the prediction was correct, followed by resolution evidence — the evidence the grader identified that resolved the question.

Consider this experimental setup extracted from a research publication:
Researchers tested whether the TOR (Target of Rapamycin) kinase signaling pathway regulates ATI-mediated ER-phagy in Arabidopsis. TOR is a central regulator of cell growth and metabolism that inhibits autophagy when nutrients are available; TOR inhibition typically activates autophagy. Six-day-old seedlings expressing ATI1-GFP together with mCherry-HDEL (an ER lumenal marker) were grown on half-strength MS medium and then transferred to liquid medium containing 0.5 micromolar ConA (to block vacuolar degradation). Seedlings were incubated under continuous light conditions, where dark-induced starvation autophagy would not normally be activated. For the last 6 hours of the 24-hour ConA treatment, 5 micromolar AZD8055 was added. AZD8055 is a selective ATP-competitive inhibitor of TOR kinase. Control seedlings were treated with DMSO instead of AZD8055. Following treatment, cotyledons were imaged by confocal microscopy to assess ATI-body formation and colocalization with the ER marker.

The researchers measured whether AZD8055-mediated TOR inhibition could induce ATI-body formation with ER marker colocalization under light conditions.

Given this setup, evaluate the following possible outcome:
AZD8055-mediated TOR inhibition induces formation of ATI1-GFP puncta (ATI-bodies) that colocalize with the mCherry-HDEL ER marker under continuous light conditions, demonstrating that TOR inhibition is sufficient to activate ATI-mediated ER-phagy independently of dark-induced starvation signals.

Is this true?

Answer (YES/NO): NO